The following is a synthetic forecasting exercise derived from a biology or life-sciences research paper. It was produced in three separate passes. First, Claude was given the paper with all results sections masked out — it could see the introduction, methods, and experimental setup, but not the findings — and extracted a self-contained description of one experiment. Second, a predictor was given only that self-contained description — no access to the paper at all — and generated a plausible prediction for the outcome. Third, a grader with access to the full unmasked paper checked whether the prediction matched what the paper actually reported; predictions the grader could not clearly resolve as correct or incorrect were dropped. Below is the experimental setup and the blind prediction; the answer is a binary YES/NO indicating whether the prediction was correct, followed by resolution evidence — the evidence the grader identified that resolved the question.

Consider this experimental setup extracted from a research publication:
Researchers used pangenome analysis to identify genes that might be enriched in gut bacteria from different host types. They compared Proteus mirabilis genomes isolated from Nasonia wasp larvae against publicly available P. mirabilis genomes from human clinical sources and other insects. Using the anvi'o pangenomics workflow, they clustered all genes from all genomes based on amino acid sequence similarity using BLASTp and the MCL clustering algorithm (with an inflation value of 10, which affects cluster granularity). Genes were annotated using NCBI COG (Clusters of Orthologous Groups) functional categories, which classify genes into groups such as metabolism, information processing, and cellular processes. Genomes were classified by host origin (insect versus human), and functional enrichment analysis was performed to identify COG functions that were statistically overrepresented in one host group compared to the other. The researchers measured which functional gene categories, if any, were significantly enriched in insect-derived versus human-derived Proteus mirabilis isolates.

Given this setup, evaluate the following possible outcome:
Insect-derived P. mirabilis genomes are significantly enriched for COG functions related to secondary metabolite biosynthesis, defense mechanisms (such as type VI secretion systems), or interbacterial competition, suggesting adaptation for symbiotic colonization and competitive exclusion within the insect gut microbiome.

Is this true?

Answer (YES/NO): NO